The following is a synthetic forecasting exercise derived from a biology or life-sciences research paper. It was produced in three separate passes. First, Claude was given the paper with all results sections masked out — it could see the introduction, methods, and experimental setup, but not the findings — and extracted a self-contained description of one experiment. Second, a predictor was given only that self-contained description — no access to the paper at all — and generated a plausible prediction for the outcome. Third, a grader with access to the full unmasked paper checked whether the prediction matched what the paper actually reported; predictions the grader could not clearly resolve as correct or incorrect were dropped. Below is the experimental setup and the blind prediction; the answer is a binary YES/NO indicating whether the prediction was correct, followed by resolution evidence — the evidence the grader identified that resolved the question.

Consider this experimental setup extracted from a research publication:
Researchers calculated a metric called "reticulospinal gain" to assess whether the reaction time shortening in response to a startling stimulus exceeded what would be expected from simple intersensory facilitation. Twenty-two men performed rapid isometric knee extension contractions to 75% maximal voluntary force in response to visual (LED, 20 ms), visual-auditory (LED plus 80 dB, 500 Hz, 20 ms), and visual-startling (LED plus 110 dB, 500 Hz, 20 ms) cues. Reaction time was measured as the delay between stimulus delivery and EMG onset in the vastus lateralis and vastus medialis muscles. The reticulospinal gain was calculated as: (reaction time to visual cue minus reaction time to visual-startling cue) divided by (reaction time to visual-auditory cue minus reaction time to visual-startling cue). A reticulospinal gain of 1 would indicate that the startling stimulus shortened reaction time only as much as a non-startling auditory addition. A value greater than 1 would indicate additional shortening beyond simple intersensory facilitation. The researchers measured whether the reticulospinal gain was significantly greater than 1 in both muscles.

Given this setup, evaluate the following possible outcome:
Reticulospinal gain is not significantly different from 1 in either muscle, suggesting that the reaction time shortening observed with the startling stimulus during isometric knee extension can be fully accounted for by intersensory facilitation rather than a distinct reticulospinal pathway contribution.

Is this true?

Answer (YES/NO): NO